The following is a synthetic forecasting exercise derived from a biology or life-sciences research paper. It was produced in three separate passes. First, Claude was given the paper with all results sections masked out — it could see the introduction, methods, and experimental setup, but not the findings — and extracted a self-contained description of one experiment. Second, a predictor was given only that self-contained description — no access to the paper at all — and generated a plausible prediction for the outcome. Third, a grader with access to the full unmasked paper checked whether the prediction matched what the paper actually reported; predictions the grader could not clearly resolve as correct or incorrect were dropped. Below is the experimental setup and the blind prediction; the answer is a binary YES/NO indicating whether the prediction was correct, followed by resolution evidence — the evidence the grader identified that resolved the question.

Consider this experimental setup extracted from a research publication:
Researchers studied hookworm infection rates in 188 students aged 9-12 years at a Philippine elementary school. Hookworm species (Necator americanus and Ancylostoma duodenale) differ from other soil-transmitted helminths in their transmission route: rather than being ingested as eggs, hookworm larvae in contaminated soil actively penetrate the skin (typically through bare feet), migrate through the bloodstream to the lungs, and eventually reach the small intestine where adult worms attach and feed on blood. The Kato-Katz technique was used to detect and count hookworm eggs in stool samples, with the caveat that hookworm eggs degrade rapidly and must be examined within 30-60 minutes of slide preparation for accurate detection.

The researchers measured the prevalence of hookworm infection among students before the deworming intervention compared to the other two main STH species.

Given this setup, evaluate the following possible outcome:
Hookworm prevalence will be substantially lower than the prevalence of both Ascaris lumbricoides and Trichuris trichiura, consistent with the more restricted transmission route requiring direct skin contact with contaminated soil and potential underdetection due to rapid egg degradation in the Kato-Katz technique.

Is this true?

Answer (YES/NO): YES